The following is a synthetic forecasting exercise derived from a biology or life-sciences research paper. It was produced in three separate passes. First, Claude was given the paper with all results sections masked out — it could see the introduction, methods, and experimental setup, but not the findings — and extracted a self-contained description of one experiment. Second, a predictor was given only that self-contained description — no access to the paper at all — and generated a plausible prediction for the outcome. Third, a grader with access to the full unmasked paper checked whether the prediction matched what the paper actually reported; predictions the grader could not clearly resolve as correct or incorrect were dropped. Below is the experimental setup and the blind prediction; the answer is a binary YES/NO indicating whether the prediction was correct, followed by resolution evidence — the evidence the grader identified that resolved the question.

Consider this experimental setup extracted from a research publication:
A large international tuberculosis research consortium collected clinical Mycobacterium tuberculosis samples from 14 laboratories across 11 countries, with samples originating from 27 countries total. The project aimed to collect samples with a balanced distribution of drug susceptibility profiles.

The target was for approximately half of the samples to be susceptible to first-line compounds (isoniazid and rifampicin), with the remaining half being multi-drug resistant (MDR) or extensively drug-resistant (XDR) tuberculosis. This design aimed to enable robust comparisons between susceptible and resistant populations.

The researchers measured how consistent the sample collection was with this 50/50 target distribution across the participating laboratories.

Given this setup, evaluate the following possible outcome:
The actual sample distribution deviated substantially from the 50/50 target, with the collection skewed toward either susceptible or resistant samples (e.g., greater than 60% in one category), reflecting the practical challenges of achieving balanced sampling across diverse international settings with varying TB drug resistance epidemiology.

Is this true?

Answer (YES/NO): NO